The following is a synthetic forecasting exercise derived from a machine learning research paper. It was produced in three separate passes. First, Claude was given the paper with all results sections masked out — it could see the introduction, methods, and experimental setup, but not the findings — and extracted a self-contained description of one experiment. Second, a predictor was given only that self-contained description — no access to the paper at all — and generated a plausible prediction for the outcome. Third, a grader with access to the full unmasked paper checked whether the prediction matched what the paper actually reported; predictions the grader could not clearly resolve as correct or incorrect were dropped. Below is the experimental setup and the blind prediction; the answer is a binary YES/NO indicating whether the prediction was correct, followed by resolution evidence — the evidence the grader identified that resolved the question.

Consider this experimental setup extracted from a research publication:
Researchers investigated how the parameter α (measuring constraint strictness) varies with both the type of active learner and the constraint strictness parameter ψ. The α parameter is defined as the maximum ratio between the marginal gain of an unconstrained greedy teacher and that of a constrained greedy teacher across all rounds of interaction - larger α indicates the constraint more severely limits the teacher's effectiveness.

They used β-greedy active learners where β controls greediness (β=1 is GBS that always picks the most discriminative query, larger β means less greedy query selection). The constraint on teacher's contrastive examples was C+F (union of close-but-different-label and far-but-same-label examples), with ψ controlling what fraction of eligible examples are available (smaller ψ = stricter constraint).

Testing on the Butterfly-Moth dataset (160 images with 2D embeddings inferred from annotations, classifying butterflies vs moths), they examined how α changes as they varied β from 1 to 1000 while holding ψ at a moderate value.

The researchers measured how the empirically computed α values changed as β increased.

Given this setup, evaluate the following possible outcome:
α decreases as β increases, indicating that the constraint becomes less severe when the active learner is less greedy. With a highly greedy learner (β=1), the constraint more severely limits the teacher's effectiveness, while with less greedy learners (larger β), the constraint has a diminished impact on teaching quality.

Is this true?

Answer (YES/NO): NO